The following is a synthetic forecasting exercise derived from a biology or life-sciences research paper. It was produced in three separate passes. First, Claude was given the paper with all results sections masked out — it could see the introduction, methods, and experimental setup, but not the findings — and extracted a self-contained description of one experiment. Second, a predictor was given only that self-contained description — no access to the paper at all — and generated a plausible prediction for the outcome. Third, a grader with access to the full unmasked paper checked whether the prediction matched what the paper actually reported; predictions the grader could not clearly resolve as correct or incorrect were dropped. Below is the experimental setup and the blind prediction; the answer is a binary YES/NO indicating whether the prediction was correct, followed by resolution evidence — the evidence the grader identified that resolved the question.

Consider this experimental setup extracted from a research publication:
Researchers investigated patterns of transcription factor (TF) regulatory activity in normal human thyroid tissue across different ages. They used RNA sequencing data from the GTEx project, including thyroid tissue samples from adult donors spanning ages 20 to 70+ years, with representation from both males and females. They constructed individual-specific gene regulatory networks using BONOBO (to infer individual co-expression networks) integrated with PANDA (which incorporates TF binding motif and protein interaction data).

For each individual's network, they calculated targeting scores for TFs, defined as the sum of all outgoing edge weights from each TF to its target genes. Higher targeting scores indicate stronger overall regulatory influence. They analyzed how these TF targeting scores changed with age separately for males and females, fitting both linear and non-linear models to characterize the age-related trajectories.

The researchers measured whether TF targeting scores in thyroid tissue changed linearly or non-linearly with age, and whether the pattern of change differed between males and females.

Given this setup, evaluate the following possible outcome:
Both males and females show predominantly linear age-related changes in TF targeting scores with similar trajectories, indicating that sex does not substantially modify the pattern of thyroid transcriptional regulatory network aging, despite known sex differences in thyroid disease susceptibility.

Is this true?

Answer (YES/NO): NO